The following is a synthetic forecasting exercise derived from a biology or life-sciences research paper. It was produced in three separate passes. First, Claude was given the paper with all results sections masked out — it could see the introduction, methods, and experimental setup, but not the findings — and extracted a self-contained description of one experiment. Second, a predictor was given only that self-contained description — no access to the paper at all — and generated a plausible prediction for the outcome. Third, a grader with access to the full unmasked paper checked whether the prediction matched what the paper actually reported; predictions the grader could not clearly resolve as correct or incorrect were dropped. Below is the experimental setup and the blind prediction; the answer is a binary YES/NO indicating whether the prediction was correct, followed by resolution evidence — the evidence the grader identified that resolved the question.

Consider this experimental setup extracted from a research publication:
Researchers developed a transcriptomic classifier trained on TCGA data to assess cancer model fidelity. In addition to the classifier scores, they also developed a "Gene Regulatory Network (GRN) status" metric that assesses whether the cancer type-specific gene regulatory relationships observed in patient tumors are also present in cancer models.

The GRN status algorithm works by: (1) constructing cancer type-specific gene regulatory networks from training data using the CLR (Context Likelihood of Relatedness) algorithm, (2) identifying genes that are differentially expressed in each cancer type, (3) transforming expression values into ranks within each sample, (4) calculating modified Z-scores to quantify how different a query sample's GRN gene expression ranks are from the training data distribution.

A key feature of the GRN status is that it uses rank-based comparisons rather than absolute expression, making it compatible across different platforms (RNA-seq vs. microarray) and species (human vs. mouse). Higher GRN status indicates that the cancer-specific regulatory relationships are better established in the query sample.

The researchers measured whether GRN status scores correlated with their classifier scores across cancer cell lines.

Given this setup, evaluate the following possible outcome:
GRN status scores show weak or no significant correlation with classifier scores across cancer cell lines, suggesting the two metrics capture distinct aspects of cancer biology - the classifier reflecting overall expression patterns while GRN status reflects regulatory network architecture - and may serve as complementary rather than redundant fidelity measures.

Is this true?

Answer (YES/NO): NO